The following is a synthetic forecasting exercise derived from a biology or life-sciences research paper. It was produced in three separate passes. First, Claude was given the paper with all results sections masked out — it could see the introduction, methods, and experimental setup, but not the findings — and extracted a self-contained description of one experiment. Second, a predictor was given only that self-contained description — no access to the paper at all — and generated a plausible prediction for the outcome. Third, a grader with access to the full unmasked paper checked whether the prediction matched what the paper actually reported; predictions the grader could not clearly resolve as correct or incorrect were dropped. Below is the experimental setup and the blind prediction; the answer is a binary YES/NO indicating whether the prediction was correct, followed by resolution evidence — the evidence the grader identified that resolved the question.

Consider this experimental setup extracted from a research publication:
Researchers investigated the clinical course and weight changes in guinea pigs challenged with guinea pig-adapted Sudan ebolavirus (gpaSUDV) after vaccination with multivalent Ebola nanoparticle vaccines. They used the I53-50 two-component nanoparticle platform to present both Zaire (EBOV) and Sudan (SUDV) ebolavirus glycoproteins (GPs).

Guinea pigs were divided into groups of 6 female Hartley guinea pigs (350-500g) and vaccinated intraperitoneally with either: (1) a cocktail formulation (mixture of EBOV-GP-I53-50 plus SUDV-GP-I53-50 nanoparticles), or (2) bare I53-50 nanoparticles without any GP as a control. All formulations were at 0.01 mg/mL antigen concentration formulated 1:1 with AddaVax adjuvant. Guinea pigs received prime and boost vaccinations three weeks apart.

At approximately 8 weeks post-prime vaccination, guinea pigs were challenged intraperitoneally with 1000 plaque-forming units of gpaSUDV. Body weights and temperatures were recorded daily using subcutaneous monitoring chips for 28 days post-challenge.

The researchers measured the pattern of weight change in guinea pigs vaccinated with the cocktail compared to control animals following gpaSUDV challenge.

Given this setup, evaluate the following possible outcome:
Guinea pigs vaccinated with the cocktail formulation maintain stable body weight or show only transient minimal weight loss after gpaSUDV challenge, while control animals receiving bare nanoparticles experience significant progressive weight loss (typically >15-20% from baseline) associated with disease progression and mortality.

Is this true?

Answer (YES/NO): YES